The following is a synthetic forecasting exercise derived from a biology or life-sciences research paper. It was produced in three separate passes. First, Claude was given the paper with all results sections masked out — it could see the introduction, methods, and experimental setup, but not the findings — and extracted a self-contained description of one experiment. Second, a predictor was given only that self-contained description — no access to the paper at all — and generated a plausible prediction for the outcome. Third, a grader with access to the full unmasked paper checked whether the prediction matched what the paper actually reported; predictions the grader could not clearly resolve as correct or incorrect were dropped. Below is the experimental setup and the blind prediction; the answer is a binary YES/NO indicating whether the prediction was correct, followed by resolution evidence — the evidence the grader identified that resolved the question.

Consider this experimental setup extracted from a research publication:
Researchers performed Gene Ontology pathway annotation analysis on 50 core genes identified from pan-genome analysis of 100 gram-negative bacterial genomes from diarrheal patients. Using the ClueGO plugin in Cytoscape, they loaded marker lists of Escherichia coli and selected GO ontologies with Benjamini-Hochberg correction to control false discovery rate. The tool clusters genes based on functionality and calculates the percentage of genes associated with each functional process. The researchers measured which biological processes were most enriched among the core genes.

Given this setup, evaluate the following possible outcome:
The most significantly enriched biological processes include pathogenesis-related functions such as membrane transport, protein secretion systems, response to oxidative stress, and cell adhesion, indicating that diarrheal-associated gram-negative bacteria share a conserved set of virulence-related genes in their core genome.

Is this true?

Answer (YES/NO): NO